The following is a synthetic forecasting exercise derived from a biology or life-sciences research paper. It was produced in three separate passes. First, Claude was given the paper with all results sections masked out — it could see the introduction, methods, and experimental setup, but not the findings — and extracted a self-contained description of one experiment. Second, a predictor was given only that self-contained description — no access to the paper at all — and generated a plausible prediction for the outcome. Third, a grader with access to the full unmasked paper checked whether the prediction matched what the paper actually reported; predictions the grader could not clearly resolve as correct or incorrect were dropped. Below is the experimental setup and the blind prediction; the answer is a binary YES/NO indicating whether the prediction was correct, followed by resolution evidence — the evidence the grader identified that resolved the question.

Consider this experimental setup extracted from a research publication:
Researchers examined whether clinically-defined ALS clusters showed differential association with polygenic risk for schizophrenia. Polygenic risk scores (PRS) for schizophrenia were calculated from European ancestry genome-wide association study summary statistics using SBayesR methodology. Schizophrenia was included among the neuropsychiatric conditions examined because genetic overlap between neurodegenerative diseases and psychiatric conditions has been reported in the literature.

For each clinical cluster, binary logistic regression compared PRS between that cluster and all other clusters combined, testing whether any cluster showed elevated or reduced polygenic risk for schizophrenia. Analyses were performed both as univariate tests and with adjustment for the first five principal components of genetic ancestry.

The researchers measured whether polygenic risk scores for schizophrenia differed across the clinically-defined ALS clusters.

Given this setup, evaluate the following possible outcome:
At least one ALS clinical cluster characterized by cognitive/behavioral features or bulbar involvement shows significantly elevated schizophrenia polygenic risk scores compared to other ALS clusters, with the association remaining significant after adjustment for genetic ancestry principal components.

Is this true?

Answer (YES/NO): NO